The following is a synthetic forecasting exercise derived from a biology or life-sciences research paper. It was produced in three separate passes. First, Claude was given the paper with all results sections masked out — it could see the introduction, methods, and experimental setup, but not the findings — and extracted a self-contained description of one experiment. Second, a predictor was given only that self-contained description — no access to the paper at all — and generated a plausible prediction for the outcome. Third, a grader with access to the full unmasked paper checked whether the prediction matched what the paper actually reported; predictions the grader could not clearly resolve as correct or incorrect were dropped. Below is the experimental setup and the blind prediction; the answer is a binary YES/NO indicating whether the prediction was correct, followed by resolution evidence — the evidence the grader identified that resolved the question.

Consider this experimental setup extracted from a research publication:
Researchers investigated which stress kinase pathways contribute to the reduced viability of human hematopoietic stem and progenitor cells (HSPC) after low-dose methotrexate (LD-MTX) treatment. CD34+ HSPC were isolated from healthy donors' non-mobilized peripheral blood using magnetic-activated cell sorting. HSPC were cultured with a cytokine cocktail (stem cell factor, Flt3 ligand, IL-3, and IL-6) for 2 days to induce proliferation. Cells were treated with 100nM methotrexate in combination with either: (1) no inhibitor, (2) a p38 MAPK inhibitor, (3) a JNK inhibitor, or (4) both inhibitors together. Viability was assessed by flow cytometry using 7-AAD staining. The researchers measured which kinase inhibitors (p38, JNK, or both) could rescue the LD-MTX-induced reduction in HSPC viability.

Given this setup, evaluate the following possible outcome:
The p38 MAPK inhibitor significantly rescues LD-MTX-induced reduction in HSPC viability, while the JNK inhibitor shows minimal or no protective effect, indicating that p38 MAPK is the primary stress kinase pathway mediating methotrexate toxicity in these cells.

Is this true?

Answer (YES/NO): NO